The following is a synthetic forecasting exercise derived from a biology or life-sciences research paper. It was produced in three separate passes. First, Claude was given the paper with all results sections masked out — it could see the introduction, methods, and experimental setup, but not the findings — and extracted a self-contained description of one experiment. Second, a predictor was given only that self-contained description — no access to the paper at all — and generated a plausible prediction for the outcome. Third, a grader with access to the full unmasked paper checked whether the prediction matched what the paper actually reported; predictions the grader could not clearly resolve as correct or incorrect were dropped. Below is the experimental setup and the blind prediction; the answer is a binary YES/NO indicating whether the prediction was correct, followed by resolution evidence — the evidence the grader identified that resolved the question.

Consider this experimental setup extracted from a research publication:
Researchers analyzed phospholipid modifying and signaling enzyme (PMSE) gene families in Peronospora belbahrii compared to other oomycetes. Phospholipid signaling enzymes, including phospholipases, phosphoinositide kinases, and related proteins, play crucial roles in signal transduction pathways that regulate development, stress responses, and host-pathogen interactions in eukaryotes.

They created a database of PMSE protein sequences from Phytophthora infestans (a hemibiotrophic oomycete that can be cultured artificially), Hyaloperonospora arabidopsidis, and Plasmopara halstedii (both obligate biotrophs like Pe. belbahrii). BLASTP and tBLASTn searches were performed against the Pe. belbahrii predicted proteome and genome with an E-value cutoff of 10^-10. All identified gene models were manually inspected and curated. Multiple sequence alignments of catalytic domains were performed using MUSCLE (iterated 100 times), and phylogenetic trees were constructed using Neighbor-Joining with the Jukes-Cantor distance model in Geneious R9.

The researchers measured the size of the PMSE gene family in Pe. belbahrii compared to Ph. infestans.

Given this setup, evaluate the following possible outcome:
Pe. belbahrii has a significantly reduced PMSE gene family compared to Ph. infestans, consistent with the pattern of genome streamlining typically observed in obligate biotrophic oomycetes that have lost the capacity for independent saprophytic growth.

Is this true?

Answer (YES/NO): NO